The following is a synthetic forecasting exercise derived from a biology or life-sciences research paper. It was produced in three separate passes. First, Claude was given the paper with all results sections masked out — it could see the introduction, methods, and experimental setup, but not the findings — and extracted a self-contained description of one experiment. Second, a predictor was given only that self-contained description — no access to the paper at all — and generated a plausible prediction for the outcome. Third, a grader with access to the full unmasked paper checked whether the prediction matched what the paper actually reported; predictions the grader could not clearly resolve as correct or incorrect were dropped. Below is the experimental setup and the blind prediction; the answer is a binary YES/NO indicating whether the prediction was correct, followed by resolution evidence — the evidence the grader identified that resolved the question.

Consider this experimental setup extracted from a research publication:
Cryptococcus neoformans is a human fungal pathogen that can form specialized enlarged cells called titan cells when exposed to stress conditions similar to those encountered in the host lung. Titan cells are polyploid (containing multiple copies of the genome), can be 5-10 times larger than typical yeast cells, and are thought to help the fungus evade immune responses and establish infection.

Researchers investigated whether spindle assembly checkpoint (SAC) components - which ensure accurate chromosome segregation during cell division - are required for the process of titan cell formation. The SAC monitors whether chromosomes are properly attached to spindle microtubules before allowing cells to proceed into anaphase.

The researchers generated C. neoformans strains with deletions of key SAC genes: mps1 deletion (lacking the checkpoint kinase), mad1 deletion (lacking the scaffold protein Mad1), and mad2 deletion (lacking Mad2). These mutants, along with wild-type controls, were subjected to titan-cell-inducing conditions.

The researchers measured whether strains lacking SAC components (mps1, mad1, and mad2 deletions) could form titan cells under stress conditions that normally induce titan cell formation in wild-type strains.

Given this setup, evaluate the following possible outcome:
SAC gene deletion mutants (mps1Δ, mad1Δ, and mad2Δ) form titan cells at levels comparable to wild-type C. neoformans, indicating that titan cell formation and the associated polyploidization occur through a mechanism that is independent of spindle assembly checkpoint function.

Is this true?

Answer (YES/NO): YES